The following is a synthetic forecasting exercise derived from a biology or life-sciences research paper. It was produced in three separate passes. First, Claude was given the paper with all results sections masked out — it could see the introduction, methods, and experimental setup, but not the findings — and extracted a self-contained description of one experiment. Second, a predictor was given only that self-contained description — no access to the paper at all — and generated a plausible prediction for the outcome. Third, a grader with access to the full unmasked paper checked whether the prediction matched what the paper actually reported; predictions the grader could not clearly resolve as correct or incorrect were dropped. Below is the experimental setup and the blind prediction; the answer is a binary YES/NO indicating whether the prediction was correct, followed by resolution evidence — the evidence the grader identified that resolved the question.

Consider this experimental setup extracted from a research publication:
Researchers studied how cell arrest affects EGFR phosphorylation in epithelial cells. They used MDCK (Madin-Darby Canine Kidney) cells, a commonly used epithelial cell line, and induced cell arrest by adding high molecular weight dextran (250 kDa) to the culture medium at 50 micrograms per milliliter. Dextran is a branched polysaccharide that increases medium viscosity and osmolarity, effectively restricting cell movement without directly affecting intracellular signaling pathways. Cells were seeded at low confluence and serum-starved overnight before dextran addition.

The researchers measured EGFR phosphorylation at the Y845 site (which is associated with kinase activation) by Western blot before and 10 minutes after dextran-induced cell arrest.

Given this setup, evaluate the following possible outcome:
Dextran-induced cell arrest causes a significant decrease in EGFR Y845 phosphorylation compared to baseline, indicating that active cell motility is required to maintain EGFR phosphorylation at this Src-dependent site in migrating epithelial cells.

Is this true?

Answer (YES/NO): YES